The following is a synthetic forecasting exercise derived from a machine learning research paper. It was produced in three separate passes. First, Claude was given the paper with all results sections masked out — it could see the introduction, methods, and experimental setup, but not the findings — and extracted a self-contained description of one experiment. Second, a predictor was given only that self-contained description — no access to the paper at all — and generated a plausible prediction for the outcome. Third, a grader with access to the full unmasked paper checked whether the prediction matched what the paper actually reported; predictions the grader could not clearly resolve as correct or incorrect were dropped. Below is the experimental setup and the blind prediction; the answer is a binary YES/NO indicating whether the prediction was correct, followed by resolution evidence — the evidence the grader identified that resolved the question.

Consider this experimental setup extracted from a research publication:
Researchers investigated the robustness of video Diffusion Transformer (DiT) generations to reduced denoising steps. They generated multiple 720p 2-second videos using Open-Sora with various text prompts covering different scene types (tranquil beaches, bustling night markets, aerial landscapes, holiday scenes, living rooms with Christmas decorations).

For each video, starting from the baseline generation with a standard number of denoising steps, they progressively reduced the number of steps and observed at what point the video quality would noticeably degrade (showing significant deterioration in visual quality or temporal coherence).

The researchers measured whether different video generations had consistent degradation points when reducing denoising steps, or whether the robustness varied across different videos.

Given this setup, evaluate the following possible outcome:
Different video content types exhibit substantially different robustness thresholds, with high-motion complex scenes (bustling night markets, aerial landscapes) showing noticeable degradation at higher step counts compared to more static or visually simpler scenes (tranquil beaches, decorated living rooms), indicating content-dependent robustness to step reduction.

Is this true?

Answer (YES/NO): YES